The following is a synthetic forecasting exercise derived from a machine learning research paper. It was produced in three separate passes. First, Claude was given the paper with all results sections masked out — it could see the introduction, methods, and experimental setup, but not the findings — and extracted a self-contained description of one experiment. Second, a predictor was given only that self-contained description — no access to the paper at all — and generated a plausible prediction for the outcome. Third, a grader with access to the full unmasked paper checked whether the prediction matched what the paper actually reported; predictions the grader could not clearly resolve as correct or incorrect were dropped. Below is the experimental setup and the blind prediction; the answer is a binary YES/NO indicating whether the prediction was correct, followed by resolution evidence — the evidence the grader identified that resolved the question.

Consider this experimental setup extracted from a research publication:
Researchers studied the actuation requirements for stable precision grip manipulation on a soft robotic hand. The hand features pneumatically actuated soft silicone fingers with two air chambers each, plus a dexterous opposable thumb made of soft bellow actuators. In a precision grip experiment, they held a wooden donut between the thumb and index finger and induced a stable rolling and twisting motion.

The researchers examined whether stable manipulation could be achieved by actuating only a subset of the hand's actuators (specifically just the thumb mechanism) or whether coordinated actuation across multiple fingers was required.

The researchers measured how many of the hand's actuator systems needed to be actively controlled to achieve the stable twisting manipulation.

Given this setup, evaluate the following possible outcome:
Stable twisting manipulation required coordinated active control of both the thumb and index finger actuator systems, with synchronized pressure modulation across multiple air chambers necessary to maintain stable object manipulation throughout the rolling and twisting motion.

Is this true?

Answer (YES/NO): NO